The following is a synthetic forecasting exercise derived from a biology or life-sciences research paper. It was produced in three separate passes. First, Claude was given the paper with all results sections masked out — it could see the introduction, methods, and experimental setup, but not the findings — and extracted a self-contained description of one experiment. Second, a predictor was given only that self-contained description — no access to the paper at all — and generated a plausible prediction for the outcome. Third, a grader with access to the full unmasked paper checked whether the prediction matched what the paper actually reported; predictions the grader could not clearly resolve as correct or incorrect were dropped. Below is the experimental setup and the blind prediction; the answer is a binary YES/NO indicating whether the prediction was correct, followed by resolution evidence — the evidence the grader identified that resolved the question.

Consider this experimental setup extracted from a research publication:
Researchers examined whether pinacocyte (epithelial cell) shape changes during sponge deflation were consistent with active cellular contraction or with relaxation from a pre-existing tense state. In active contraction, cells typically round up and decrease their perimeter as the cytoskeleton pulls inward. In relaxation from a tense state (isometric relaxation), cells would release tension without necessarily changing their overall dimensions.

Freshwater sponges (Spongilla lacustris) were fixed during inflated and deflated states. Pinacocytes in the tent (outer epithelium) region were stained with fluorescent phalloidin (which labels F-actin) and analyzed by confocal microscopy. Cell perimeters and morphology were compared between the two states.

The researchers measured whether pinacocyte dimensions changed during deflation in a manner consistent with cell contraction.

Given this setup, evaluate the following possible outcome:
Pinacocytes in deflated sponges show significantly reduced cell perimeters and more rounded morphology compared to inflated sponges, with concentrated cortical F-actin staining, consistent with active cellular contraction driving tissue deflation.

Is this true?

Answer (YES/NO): NO